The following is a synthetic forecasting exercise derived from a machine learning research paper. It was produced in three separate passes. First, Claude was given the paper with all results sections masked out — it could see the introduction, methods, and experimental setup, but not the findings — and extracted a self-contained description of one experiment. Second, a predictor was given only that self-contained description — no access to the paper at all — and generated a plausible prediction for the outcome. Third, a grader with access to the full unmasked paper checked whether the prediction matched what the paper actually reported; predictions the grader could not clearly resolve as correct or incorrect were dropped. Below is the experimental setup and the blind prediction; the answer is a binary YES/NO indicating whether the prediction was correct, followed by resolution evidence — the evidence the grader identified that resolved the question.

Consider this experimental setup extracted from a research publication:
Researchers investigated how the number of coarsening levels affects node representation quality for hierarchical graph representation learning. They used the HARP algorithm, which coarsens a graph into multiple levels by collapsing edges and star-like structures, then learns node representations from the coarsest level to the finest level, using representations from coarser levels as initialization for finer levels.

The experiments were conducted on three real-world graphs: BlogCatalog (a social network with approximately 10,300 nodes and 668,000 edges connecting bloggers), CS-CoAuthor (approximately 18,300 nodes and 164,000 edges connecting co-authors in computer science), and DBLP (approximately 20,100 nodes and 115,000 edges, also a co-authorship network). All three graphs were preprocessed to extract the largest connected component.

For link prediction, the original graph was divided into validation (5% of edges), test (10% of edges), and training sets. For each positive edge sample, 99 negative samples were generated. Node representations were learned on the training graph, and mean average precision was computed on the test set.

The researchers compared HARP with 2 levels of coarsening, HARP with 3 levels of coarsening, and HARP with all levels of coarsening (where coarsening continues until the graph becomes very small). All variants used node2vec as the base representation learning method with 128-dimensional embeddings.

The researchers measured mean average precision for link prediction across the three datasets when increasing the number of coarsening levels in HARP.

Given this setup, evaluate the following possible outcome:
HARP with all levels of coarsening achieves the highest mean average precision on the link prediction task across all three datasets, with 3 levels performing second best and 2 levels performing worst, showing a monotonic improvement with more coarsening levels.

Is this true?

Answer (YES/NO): NO